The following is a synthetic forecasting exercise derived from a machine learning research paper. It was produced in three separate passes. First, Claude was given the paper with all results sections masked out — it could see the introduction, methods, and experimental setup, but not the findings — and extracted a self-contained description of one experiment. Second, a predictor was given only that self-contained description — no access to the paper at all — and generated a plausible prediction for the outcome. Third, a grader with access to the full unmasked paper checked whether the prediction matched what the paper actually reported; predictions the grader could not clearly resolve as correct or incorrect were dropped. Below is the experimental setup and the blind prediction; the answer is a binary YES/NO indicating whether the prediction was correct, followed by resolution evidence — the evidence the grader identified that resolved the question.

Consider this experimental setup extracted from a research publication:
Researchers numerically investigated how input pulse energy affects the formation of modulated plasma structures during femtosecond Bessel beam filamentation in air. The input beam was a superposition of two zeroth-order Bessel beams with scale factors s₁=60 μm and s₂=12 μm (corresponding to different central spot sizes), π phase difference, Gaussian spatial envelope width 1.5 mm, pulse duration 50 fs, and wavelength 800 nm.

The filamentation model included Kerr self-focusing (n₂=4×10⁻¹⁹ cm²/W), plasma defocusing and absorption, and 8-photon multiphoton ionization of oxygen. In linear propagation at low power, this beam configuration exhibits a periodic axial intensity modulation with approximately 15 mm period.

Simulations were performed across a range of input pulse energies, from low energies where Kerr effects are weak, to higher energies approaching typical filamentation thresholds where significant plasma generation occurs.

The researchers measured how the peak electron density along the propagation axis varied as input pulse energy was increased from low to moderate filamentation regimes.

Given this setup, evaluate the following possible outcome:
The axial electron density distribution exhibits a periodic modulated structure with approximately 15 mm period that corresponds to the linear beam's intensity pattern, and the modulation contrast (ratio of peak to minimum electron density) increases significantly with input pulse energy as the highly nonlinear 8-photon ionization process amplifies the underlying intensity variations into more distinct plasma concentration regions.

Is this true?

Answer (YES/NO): NO